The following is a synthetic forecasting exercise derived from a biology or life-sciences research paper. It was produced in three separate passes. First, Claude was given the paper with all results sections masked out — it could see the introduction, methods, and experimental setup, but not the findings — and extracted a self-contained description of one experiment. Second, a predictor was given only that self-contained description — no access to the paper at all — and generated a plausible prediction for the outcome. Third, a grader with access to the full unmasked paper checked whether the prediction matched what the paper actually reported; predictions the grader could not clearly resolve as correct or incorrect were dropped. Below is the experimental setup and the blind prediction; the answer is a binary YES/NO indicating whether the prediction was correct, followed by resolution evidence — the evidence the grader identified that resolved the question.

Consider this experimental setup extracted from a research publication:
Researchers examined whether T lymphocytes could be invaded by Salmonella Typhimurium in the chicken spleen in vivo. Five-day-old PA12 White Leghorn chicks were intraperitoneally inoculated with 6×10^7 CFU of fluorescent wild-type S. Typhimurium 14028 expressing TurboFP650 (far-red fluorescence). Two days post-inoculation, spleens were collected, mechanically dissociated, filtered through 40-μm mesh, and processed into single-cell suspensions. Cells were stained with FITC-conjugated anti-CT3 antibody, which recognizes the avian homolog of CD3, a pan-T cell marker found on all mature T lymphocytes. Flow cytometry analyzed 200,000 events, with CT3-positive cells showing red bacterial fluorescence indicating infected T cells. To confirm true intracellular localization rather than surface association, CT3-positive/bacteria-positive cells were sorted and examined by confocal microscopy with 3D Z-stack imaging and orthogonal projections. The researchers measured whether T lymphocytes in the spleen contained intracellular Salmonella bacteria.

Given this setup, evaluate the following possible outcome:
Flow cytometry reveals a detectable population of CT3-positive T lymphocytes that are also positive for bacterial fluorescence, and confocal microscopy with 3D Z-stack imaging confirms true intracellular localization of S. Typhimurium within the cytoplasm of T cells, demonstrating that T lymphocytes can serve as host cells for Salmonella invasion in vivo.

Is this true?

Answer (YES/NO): YES